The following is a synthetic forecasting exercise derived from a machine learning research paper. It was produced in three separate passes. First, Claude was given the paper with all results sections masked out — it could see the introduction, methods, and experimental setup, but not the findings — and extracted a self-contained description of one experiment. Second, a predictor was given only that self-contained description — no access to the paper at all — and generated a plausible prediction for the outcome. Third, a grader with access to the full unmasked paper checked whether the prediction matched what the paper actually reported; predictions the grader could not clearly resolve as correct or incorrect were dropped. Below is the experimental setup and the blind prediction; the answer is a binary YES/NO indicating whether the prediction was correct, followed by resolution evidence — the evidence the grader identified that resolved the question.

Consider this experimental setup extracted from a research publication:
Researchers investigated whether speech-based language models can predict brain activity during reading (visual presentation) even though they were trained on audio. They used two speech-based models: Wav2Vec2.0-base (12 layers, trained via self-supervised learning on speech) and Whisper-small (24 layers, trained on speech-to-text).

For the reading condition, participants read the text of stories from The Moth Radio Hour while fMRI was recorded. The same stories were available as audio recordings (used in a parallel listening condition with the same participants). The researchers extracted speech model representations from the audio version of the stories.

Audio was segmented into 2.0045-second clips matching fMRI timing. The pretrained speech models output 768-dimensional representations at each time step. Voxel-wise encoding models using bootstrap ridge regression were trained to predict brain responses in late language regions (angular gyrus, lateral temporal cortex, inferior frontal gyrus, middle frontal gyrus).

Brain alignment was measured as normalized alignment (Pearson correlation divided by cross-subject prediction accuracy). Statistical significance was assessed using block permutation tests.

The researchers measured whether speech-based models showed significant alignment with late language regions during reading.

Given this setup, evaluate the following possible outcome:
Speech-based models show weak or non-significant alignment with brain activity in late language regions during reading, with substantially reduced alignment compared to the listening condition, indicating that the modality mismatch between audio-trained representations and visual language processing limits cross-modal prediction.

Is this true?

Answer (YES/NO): NO